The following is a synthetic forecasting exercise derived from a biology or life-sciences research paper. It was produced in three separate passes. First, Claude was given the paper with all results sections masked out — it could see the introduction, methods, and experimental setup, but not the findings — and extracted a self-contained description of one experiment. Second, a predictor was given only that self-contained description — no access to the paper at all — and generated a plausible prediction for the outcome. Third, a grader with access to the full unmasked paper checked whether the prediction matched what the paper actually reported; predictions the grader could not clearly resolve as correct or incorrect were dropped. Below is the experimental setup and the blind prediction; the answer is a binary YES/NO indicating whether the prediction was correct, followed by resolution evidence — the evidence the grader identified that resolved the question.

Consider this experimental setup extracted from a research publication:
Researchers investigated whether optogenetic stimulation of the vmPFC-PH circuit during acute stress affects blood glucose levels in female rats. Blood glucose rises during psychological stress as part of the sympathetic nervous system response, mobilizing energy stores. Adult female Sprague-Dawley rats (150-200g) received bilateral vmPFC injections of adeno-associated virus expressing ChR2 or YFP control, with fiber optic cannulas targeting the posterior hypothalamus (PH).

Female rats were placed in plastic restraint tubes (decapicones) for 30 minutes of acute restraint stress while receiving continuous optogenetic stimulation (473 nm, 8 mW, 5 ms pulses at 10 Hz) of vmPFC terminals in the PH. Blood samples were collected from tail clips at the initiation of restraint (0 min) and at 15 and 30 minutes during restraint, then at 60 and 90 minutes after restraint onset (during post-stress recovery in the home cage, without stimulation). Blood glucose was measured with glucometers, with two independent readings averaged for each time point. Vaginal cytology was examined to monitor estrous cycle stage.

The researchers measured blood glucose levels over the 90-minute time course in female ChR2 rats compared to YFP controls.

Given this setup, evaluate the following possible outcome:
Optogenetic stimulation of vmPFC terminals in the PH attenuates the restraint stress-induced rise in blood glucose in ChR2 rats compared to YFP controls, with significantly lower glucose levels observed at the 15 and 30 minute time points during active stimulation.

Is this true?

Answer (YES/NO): NO